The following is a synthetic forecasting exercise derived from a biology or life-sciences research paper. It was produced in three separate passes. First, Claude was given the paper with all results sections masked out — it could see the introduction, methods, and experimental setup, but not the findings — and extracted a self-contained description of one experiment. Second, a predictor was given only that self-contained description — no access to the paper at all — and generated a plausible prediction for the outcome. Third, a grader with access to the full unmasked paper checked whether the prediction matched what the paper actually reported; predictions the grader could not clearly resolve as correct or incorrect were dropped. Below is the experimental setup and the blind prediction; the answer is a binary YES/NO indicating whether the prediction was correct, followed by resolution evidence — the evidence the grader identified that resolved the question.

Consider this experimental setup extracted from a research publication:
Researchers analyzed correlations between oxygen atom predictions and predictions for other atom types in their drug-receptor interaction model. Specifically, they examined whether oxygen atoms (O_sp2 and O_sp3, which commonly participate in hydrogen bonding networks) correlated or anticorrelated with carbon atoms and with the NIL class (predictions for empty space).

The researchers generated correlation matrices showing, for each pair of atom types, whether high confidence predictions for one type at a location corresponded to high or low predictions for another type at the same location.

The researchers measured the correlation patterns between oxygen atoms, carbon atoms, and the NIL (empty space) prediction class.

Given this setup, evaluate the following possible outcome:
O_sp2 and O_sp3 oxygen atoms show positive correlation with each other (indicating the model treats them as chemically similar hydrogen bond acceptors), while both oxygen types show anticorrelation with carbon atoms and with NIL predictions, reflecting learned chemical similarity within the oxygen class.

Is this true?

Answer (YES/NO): NO